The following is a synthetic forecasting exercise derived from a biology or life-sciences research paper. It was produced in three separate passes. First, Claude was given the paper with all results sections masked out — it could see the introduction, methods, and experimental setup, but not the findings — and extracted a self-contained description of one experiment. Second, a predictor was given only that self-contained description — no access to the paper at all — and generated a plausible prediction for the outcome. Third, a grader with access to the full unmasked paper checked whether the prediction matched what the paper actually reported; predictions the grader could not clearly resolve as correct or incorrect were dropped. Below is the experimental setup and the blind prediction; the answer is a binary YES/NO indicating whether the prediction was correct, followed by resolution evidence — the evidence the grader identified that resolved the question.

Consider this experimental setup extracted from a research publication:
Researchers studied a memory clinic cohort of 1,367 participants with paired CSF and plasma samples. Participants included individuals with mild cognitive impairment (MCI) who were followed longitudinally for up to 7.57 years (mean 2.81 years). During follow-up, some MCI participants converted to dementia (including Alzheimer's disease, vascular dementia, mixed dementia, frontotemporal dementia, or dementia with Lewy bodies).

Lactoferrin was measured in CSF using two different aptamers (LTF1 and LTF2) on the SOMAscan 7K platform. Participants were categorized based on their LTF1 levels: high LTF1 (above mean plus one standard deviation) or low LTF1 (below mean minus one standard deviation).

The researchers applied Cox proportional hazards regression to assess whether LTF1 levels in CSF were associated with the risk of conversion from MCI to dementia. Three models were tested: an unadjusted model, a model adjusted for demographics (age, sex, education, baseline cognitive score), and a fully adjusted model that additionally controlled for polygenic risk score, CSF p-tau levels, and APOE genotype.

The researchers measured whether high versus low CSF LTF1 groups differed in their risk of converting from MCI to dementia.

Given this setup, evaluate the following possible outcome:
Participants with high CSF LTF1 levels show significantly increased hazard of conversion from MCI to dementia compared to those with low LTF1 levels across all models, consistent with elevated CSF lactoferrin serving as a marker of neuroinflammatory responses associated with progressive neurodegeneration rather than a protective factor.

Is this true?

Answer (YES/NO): NO